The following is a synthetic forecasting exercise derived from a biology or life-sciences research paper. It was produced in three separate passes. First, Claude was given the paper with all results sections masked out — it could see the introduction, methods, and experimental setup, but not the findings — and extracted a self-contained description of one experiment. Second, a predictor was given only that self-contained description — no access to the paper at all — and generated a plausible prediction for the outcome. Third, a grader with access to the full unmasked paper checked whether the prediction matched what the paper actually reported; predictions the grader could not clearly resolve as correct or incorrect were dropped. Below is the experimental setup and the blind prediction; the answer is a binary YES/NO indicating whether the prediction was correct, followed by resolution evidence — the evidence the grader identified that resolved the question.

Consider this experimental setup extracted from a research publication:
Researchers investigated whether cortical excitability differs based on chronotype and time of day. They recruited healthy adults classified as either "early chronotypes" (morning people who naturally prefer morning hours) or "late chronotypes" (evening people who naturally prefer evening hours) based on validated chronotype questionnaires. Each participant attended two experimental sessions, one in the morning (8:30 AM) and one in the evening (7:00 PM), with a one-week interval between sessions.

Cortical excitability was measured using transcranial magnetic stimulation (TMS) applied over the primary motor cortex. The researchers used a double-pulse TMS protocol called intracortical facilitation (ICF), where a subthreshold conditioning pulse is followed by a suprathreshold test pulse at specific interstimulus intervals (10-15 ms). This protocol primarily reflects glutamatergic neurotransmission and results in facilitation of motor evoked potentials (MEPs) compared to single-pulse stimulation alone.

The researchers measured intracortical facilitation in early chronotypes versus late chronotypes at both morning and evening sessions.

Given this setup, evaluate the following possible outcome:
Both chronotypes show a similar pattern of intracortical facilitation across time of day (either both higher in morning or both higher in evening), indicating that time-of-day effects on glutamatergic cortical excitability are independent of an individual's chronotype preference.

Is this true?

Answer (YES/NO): NO